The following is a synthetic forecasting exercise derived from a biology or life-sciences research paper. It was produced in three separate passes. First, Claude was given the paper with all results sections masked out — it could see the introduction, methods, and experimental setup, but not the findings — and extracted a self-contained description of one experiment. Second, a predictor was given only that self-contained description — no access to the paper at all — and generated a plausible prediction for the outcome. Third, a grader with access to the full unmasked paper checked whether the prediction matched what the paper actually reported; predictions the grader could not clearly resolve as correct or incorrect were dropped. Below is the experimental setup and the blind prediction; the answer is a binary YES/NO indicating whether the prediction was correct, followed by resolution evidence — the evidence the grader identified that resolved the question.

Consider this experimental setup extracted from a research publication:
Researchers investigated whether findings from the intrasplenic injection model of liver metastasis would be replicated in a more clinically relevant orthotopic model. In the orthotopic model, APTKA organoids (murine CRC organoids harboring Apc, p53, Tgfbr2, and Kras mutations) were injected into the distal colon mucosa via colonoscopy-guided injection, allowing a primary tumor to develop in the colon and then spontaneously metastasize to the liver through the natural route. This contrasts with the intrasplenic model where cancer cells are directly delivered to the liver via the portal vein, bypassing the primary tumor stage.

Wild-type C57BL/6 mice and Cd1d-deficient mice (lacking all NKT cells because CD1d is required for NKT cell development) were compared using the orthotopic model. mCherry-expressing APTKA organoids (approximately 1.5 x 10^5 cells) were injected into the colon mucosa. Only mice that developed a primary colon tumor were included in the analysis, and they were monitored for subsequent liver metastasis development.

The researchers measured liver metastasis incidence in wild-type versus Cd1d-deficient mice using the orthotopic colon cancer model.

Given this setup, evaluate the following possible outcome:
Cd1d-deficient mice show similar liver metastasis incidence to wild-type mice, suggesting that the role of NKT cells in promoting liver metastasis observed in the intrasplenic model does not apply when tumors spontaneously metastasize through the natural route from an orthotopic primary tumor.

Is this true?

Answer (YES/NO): NO